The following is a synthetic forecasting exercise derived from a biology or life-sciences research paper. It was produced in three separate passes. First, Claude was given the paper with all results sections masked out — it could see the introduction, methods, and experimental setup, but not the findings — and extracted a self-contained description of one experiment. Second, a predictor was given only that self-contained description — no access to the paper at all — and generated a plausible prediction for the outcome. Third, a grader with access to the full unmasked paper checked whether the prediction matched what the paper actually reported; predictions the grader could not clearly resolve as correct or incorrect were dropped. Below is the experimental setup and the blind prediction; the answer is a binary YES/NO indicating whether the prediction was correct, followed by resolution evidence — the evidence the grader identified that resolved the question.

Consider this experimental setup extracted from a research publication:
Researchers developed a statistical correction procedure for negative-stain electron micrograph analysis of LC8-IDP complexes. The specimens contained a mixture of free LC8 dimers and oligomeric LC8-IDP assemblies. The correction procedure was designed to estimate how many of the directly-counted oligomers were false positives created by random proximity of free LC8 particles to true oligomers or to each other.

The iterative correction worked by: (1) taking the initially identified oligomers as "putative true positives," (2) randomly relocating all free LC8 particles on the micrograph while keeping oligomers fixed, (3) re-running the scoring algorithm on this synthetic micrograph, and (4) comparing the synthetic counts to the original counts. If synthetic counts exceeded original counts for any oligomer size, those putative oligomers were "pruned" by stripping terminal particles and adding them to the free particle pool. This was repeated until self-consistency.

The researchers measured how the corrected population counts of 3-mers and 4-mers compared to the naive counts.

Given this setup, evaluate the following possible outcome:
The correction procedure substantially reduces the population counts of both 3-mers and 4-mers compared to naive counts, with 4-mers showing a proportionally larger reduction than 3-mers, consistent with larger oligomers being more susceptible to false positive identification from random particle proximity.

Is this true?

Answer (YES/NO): NO